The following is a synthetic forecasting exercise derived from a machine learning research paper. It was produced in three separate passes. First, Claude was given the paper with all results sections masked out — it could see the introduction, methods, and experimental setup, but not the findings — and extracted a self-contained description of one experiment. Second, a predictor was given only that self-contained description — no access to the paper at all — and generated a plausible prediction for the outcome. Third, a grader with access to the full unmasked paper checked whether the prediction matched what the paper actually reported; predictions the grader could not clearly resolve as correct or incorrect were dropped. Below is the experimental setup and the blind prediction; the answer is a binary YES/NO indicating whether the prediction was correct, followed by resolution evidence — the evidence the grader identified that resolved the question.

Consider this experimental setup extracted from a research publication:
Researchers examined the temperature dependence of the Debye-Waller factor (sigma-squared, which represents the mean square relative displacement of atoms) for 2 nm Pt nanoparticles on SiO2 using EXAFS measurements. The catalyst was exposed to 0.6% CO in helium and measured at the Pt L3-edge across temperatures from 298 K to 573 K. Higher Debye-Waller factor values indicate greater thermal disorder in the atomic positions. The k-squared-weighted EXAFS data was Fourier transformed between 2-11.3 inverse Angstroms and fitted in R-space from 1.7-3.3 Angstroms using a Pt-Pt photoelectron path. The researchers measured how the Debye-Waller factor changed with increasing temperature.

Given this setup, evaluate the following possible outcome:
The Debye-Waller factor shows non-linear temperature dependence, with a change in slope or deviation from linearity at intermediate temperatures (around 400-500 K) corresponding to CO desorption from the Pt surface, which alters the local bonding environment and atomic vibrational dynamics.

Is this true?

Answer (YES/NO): NO